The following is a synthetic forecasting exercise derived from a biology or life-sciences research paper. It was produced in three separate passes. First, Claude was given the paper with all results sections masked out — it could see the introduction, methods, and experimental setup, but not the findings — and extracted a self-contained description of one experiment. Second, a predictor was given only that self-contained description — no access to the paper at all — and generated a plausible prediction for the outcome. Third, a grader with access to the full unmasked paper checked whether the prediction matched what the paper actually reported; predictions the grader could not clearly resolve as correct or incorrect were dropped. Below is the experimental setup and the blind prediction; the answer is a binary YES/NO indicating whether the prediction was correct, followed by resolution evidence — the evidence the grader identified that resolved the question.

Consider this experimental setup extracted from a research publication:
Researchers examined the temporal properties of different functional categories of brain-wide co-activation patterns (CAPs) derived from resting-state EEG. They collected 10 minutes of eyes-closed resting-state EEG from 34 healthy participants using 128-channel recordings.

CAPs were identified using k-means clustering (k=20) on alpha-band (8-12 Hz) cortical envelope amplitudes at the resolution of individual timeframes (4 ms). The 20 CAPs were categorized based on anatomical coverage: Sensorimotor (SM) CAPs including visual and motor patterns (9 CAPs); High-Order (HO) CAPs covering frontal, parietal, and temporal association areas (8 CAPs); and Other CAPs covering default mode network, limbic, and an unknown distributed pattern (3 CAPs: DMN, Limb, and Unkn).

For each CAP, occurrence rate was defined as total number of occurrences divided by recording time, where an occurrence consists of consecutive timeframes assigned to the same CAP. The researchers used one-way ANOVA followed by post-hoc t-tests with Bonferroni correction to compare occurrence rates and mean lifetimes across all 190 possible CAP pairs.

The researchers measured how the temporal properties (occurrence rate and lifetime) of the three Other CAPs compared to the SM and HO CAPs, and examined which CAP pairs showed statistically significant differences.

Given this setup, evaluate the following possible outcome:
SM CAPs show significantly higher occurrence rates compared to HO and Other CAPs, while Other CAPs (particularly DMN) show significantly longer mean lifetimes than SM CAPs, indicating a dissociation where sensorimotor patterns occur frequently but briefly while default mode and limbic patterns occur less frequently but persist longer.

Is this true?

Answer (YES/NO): NO